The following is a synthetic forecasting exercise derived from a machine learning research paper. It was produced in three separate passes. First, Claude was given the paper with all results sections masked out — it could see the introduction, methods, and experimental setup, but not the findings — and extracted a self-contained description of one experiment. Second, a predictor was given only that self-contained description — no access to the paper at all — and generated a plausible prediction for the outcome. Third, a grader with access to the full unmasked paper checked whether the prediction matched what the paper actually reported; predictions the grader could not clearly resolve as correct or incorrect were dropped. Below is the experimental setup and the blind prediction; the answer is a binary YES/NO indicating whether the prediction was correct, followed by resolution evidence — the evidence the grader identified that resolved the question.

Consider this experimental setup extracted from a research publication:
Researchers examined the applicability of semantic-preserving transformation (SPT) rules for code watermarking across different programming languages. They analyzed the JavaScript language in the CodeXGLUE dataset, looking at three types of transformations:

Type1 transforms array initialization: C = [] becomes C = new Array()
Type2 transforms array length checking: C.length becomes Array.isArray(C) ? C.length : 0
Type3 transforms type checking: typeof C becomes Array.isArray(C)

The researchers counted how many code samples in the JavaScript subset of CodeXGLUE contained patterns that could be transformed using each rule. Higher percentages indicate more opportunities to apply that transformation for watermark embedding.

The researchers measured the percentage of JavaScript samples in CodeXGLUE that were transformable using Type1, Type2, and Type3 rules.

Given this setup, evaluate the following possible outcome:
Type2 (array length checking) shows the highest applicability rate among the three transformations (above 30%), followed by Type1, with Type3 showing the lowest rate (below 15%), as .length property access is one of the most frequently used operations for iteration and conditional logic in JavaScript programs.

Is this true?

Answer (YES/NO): NO